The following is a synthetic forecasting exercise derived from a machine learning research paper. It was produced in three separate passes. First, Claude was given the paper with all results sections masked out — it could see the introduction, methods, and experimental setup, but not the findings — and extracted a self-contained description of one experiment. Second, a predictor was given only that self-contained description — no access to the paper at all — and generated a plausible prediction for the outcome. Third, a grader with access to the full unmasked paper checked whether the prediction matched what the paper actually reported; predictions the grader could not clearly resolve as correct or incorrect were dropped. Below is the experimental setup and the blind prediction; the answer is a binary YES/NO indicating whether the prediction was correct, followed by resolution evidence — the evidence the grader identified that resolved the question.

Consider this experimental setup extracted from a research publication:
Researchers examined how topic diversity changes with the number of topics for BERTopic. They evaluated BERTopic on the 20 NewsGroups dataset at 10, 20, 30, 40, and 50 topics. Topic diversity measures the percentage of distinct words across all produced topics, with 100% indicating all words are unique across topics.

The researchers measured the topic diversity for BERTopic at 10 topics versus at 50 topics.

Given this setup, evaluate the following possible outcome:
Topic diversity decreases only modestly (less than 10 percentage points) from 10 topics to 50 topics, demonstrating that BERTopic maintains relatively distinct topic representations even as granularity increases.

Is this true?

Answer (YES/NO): NO